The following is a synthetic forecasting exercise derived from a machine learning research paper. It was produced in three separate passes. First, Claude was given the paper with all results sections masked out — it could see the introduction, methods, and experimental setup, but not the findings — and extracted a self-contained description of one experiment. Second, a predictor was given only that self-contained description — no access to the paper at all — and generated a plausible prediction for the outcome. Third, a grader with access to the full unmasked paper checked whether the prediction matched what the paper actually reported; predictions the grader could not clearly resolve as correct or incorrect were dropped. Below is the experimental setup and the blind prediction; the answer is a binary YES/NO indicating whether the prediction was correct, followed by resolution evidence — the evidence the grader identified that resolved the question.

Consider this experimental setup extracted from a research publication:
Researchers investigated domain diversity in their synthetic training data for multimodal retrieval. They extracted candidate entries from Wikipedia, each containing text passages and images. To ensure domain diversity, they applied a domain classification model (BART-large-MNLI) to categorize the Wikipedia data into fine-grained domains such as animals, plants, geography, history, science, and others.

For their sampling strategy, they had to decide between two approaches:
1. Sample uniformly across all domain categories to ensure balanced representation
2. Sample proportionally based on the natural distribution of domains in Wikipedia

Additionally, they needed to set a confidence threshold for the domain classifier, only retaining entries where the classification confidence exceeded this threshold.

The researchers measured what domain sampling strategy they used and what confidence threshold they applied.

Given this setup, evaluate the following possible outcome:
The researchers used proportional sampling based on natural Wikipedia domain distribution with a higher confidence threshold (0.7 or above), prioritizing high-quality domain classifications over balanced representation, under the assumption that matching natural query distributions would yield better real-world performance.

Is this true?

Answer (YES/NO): NO